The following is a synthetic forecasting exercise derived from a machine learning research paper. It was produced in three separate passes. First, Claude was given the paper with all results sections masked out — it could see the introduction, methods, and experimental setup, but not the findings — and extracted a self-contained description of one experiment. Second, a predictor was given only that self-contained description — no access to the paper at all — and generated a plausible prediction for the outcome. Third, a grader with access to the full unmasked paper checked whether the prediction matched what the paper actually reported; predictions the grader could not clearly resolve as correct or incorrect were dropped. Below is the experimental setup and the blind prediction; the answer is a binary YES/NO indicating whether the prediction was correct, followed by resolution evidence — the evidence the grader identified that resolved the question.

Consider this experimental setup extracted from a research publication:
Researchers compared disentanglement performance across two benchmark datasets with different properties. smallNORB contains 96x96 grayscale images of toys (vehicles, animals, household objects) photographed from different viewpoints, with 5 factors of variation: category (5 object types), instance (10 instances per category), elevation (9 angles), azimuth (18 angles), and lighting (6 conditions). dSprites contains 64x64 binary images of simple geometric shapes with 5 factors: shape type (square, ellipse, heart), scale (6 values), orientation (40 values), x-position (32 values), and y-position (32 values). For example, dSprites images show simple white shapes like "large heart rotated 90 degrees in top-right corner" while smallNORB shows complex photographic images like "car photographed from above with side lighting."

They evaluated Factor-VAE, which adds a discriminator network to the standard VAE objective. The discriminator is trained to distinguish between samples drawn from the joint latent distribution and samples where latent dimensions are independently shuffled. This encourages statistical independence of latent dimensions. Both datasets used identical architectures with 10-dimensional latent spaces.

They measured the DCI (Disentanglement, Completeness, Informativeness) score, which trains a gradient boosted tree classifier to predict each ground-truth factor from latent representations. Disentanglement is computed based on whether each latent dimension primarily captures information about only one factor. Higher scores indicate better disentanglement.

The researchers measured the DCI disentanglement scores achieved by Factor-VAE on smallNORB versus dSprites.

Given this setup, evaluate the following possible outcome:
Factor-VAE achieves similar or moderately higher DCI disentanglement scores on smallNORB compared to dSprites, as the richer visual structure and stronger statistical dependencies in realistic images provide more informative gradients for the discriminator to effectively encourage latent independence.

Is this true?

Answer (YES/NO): NO